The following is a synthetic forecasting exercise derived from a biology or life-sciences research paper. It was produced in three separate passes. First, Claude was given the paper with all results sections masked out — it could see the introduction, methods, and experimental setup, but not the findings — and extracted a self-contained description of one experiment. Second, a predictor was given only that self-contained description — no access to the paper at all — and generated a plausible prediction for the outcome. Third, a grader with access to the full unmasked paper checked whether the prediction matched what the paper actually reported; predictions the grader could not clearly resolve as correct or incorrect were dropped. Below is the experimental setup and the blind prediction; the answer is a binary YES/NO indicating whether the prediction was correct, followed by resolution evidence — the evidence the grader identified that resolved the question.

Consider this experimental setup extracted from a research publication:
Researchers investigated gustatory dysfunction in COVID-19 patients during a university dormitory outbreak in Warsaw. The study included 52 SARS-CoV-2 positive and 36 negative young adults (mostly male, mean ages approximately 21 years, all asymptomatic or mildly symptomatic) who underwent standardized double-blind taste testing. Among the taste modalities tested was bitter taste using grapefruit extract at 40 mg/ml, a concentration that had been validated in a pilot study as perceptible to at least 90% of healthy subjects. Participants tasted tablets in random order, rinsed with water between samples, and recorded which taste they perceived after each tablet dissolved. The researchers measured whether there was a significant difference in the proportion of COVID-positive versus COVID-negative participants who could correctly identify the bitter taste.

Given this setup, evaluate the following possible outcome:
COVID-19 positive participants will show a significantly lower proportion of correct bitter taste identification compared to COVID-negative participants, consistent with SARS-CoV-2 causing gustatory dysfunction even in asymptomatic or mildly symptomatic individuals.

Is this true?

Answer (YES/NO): NO